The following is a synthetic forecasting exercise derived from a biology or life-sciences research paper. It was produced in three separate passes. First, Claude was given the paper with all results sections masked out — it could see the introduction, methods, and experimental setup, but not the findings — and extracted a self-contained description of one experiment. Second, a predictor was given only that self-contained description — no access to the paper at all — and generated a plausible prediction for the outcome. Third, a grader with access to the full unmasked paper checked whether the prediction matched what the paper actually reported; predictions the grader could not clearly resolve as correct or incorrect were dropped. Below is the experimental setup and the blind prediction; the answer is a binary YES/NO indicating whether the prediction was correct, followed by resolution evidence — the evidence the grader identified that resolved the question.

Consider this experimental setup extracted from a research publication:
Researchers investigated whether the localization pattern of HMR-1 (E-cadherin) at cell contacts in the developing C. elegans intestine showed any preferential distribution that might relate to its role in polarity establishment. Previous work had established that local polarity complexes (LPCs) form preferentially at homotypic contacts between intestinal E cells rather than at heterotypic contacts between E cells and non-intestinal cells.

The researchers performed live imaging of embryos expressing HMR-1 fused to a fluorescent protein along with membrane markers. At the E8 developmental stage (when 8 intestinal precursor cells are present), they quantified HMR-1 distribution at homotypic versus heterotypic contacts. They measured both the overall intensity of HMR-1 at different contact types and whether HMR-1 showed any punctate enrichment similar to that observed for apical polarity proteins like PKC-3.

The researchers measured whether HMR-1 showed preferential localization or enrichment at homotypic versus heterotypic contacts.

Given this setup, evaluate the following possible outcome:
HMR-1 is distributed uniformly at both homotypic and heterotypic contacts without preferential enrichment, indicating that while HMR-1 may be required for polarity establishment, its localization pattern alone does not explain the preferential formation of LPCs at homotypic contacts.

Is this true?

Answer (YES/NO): NO